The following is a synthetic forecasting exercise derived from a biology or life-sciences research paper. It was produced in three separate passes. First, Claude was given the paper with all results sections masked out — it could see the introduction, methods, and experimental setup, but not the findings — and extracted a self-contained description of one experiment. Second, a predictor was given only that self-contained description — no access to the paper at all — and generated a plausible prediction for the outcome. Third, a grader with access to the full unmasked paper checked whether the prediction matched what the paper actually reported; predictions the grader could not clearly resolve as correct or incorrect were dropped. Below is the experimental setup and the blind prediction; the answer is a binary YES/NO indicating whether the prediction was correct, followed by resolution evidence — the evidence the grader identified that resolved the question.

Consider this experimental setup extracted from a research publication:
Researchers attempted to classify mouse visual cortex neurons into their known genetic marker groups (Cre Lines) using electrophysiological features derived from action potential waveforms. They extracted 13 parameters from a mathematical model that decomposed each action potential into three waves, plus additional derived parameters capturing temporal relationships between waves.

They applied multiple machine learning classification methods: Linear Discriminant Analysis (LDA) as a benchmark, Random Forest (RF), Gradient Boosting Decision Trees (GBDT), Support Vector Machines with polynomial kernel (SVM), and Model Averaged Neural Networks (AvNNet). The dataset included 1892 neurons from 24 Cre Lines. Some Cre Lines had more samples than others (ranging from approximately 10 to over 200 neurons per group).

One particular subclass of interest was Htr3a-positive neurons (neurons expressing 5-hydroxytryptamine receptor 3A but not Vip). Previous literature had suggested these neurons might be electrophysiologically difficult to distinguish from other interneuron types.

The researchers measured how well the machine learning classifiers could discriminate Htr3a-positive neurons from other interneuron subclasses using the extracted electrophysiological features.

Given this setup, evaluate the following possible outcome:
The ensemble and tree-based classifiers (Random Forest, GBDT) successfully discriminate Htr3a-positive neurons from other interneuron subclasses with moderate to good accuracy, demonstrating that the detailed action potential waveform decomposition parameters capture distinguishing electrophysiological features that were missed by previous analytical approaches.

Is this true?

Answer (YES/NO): NO